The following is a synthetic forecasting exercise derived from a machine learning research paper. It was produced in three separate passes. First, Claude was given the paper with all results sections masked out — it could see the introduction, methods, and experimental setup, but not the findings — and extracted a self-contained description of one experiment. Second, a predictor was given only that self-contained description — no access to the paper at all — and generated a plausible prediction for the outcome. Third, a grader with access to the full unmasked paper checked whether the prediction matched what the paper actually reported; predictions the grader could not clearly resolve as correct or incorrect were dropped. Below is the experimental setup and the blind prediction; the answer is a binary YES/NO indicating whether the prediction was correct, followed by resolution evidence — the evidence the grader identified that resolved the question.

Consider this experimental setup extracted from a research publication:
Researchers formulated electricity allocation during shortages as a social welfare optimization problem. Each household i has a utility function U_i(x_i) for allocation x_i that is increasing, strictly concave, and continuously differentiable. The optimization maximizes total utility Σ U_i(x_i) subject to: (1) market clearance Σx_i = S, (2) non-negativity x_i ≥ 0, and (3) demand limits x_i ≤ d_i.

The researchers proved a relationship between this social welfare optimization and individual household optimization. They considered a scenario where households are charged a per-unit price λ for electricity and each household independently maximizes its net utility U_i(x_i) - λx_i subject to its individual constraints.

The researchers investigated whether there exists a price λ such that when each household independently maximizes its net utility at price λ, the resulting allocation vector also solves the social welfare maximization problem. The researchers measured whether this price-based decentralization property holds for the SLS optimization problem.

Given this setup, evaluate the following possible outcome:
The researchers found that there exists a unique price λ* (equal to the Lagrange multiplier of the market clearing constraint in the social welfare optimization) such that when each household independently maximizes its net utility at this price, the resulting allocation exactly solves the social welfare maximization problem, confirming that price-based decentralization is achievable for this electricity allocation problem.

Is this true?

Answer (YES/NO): NO